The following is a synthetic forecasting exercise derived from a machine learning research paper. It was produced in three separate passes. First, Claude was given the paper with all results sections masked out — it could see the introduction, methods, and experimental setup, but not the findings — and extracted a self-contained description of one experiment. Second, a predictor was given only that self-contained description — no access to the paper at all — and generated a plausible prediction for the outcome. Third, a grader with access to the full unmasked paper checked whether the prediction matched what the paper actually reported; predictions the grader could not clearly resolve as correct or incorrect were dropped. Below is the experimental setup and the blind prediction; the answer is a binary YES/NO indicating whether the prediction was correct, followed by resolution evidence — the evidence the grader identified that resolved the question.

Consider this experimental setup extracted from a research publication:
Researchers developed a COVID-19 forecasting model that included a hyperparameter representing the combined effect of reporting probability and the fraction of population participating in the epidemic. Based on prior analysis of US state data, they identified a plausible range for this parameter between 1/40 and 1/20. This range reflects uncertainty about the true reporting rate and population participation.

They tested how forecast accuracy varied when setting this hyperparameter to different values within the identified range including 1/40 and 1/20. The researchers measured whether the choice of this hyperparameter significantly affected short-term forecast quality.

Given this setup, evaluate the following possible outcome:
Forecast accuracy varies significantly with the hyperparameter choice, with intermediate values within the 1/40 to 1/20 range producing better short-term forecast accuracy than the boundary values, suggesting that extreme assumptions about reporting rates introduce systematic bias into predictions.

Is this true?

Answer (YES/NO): NO